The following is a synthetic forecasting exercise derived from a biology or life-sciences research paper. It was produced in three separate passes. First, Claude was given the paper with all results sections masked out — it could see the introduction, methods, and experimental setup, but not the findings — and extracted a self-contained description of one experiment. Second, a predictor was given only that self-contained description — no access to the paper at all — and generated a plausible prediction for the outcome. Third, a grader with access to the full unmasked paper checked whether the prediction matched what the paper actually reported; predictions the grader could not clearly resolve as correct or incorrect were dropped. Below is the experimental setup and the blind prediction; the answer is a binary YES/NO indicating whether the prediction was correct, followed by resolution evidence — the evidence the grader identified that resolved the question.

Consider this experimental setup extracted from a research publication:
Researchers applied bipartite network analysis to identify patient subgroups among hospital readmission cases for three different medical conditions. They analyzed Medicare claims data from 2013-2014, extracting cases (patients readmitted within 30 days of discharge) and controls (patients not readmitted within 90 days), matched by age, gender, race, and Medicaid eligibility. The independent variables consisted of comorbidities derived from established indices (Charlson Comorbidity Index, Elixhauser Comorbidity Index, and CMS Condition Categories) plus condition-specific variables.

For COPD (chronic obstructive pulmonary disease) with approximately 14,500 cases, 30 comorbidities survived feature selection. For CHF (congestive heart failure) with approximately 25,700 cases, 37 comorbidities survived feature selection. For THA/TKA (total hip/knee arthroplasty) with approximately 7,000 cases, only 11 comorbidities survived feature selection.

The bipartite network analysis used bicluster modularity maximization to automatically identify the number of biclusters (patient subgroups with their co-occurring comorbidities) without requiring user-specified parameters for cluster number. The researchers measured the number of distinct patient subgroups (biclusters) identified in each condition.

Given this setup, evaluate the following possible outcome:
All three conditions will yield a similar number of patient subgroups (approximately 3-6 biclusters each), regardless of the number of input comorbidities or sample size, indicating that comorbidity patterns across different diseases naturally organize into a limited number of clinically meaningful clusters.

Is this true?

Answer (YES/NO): NO